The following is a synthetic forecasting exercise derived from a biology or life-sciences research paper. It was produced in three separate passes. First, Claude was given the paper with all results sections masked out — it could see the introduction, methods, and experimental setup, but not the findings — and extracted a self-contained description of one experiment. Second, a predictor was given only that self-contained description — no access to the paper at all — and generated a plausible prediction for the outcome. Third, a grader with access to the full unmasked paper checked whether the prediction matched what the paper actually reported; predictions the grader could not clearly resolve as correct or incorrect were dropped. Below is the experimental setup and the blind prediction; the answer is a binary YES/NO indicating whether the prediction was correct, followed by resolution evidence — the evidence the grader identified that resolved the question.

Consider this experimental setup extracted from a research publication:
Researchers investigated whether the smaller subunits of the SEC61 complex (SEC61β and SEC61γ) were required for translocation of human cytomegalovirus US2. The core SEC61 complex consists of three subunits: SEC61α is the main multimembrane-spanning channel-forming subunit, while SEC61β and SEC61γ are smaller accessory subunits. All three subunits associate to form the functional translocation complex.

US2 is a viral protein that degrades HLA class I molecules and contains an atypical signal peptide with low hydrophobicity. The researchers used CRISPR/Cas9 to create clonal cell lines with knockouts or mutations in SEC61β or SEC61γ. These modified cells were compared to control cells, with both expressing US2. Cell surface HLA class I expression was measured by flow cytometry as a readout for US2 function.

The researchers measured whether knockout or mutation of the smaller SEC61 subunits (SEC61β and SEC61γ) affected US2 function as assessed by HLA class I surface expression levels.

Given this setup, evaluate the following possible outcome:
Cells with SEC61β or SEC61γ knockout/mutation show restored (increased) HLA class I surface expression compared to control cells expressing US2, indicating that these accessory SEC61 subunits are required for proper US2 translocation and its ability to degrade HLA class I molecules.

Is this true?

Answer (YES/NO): YES